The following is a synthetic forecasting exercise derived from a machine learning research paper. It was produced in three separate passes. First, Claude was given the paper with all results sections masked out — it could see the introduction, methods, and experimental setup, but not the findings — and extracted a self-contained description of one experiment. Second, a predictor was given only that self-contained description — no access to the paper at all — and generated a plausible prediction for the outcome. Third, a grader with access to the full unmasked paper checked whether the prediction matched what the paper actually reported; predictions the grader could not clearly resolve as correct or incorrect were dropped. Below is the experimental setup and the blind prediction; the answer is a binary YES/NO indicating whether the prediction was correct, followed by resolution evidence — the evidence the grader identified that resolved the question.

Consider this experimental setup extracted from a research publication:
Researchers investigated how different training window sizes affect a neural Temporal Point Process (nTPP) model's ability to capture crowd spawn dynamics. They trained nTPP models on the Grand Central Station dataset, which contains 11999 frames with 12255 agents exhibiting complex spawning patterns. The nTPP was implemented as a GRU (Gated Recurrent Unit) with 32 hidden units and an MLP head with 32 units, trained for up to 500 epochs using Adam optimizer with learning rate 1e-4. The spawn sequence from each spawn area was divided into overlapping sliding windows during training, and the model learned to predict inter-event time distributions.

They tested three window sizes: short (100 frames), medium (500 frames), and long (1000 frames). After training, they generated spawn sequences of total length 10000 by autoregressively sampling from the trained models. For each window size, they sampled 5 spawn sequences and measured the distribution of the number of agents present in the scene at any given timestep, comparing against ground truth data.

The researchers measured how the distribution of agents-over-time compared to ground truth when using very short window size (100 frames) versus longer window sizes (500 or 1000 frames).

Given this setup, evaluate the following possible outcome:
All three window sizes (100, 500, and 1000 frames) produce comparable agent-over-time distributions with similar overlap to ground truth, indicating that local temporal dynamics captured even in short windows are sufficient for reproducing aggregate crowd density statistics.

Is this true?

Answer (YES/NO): NO